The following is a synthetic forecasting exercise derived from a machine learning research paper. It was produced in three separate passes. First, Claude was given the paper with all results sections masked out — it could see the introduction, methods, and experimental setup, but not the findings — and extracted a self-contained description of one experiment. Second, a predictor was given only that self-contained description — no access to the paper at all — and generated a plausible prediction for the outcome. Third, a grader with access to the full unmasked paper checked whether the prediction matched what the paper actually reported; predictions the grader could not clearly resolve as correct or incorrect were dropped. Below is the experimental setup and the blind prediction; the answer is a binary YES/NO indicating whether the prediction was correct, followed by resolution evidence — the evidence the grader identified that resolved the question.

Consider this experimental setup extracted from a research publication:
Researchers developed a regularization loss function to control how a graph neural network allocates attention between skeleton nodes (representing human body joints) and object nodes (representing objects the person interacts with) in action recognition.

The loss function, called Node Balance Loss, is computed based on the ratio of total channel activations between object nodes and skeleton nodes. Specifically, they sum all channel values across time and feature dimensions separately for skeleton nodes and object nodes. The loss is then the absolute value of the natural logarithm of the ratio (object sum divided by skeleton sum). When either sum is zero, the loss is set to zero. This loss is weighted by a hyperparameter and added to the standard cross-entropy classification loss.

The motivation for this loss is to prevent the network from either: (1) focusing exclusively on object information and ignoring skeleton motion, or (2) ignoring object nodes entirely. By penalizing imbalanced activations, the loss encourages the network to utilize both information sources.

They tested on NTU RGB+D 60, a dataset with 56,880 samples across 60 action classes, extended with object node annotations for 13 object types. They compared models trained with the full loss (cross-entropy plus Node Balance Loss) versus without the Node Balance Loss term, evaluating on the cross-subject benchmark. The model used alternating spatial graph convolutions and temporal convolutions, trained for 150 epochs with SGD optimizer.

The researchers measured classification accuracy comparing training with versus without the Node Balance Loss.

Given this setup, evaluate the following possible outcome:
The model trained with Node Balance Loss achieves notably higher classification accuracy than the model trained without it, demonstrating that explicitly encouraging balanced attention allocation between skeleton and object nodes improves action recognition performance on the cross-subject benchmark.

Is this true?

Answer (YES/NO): YES